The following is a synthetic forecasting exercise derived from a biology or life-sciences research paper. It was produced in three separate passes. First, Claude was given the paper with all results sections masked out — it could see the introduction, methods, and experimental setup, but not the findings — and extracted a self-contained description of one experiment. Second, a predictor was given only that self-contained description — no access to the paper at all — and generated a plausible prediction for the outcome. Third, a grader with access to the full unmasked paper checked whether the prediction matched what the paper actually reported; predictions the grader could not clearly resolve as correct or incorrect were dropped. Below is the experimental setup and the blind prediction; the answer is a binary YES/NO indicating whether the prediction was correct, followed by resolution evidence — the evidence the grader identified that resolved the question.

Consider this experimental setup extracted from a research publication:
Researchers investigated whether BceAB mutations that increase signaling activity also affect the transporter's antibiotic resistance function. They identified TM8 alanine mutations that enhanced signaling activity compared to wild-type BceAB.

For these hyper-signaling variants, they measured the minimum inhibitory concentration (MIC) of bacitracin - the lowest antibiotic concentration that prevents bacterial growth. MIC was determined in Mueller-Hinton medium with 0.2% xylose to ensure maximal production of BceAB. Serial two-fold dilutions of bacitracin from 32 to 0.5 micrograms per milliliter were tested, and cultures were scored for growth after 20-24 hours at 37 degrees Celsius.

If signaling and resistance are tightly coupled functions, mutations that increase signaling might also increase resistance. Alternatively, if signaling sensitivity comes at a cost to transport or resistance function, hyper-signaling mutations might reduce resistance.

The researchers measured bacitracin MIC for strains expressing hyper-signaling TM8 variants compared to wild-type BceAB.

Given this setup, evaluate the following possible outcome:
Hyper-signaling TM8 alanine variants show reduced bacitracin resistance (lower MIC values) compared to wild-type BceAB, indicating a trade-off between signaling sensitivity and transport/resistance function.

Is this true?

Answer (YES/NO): NO